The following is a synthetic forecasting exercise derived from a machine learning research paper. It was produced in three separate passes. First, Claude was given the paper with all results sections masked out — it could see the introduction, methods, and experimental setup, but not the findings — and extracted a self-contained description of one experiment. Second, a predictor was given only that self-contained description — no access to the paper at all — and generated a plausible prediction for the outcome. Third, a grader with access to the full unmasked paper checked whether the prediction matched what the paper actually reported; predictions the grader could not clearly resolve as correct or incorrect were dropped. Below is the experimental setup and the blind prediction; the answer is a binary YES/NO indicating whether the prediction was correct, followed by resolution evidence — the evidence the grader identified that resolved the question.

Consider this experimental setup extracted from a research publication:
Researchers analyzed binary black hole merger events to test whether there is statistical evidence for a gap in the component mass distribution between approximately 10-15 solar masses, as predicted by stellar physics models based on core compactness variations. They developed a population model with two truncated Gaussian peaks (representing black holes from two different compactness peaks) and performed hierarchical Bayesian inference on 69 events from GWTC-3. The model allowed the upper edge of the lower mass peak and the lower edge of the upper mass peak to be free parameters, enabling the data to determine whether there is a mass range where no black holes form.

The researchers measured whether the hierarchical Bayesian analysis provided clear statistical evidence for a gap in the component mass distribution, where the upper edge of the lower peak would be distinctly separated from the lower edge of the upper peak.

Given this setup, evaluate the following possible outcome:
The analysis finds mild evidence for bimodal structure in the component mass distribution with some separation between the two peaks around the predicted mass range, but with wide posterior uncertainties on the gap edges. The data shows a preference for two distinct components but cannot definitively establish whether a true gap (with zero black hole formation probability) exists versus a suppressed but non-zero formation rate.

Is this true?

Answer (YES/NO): NO